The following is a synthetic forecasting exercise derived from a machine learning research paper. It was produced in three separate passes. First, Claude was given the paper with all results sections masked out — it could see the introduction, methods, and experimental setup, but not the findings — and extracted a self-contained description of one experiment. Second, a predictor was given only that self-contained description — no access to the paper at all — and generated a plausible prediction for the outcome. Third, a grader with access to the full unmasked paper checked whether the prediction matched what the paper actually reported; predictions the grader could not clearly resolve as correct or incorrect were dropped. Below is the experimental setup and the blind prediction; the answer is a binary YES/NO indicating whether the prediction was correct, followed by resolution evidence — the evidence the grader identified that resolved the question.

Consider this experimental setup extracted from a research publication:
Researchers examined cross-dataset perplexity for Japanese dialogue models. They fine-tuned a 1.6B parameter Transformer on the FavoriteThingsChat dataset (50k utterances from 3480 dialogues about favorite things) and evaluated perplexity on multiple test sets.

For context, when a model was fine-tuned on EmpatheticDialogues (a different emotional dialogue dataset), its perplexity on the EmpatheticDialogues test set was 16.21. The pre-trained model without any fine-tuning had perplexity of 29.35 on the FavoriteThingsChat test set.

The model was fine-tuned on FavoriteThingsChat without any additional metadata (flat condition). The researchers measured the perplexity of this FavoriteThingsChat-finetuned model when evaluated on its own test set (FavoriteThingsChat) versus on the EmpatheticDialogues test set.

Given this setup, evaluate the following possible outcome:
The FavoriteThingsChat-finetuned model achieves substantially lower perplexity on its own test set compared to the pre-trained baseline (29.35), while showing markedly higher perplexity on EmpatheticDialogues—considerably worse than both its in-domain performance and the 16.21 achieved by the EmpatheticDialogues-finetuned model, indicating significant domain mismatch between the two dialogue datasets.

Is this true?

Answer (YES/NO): YES